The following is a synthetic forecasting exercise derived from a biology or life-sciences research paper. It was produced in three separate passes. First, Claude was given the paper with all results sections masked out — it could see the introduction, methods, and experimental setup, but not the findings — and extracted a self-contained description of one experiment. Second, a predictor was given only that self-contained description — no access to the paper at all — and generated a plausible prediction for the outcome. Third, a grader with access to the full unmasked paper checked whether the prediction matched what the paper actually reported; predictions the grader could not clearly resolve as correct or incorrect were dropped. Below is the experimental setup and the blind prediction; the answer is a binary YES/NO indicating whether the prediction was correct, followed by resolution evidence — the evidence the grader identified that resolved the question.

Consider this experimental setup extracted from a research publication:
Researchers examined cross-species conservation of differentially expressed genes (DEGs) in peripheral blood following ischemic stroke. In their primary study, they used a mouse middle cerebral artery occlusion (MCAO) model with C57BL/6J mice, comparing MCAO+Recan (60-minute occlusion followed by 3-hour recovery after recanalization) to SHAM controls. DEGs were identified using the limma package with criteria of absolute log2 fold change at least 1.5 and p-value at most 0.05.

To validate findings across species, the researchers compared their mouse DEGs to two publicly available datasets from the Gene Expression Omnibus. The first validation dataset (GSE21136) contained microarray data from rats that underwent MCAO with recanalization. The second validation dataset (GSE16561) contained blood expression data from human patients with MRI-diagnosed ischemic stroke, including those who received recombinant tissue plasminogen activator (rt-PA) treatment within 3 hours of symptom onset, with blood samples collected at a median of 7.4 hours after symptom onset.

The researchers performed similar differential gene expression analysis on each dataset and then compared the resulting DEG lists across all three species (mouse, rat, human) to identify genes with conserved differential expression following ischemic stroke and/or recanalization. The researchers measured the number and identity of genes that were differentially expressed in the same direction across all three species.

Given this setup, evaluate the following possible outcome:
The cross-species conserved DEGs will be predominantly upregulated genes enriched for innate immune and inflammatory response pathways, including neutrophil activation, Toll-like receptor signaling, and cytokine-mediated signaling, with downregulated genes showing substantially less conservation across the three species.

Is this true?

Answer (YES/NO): NO